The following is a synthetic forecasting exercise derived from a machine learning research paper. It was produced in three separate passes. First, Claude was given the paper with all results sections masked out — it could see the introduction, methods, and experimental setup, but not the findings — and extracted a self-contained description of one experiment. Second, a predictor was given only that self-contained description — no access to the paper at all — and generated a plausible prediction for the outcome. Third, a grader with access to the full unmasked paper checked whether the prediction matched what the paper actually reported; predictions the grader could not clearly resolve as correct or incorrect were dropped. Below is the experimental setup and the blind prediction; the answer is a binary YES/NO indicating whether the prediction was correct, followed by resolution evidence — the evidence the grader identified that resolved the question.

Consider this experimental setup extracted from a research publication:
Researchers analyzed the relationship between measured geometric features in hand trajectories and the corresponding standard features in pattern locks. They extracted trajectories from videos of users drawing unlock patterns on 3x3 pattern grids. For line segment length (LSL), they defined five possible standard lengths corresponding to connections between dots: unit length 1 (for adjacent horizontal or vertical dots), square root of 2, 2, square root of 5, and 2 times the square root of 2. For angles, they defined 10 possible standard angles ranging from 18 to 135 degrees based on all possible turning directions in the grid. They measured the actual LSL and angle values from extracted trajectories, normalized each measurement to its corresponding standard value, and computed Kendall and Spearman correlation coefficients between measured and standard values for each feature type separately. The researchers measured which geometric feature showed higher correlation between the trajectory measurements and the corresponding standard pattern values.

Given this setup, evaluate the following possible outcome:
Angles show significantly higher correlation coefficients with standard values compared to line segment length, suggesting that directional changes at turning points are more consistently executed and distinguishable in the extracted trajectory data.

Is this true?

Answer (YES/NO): YES